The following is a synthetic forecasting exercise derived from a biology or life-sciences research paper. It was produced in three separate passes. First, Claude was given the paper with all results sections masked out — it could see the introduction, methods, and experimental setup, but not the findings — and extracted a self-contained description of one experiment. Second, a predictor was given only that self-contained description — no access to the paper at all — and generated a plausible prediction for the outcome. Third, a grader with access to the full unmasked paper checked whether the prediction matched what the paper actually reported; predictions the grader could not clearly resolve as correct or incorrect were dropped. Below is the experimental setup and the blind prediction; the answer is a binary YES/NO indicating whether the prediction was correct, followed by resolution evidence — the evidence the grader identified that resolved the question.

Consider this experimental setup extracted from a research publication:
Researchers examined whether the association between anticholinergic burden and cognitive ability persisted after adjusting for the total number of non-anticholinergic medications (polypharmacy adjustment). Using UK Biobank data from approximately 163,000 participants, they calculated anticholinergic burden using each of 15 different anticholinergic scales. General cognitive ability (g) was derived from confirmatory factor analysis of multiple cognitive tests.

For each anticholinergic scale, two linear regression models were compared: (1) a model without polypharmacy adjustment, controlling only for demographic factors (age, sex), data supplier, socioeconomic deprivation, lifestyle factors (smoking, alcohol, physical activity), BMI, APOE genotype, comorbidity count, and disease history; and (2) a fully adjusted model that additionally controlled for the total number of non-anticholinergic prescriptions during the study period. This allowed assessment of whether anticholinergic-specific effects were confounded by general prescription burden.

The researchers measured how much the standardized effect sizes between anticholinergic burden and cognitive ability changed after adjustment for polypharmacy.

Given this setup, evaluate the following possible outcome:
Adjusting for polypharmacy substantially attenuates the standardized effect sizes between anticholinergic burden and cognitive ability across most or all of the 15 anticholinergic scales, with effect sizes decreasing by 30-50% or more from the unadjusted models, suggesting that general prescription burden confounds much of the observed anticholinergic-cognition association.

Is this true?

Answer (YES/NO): YES